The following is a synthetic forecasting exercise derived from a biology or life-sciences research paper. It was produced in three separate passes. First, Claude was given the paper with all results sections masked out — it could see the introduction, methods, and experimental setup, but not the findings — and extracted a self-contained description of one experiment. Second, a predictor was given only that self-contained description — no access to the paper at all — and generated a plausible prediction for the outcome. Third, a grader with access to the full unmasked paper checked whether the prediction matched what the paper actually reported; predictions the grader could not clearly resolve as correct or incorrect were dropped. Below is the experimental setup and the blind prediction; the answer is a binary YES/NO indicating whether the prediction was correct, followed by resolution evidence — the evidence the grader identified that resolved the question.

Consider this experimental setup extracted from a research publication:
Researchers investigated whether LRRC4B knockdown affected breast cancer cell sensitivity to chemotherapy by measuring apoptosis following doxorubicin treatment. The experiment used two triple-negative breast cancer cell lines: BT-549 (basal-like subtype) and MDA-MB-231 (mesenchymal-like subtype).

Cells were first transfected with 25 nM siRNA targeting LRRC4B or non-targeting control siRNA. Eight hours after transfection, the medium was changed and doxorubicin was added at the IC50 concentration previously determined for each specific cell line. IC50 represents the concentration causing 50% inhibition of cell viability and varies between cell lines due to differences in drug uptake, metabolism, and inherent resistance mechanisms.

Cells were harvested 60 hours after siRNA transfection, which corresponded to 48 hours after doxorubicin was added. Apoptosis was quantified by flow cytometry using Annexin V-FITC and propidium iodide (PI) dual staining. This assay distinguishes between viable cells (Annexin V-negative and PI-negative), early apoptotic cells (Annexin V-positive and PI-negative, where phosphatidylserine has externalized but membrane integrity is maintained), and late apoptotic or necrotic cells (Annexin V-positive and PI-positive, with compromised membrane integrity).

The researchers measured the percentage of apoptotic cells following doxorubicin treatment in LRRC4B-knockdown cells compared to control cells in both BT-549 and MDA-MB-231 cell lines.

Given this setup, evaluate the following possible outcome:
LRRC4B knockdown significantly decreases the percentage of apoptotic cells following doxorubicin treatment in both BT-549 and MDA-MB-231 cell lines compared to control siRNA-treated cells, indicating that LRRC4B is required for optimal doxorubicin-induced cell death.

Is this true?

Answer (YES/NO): YES